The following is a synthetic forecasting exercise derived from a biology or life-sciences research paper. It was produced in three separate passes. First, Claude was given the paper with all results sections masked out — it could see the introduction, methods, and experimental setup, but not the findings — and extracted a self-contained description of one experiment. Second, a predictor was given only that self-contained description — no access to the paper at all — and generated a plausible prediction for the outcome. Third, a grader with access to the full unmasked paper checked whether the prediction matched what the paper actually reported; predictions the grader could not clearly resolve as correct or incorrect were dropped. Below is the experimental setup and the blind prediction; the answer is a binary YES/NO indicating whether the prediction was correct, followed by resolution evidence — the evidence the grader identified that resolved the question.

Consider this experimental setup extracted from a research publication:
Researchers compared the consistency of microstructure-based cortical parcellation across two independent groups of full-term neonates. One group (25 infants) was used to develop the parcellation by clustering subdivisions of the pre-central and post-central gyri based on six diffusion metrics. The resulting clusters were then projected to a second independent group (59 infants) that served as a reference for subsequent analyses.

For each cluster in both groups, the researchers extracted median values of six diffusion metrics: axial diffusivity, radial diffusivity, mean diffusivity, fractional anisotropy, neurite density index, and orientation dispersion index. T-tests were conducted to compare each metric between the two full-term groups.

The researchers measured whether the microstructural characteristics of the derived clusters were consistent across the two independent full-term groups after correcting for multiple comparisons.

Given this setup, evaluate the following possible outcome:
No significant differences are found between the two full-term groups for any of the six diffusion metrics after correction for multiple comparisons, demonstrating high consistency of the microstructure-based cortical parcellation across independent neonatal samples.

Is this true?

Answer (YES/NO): NO